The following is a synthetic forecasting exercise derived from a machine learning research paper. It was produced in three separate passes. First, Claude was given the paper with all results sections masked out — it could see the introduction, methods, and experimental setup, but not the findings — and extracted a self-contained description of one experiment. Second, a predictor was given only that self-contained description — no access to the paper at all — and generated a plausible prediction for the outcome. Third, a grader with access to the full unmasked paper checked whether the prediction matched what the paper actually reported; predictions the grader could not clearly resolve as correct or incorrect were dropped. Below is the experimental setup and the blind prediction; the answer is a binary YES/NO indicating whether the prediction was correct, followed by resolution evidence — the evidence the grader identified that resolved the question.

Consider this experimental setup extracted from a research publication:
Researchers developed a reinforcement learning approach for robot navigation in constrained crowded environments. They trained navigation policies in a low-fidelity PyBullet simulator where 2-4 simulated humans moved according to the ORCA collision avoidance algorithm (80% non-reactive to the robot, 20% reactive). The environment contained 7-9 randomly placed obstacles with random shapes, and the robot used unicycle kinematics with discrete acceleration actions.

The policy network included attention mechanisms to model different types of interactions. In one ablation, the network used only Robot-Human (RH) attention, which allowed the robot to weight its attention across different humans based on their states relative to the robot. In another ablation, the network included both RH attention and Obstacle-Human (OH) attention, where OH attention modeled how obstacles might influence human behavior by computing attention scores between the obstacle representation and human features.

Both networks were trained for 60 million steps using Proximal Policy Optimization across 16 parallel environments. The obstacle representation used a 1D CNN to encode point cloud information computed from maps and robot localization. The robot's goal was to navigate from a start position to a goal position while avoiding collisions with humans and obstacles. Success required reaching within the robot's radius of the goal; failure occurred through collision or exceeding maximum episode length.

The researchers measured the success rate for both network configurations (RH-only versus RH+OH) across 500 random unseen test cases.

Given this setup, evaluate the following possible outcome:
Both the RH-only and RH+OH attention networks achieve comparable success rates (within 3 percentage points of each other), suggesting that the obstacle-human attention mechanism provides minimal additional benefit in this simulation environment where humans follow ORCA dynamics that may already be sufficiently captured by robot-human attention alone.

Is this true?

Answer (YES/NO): NO